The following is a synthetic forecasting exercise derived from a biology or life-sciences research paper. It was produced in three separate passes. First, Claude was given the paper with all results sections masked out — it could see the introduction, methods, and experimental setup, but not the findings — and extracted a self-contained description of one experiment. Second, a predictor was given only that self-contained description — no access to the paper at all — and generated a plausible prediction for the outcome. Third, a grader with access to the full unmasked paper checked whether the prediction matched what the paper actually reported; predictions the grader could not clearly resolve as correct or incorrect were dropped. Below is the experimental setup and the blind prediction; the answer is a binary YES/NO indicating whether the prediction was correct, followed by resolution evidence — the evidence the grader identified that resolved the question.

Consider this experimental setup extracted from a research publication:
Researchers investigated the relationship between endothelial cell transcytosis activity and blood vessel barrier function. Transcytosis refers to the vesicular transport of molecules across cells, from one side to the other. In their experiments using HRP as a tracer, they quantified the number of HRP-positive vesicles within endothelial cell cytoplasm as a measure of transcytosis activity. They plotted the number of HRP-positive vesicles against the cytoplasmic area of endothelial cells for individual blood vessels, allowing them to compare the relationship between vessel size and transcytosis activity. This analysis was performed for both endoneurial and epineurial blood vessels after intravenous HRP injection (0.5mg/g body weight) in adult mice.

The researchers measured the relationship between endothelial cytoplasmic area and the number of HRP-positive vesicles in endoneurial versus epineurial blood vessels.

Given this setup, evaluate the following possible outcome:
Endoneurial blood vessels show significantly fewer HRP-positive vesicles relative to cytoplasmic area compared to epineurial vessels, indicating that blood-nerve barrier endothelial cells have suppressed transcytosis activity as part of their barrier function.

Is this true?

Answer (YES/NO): YES